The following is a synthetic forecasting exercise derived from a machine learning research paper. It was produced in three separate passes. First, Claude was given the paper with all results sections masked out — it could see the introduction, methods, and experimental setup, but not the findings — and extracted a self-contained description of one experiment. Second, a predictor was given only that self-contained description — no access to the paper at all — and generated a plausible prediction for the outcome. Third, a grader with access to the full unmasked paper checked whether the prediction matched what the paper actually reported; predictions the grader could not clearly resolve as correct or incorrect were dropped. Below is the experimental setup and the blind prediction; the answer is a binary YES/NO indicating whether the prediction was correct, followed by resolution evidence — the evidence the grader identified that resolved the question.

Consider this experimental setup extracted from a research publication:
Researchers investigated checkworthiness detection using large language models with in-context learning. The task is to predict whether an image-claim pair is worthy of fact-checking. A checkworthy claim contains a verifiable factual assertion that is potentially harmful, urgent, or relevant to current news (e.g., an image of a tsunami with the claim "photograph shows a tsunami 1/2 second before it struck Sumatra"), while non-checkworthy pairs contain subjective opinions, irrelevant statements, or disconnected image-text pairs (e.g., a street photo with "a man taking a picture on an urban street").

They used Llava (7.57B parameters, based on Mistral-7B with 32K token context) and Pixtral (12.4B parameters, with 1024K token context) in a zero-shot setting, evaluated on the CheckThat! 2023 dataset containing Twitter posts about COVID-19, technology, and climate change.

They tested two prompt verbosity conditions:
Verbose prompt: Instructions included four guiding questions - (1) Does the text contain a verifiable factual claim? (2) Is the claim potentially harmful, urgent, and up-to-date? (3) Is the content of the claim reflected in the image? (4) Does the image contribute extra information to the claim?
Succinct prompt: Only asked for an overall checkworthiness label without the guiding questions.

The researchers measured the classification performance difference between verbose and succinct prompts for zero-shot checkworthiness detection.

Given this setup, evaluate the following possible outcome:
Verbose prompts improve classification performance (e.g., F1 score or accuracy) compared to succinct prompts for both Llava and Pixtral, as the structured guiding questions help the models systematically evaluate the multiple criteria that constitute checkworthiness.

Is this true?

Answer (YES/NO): NO